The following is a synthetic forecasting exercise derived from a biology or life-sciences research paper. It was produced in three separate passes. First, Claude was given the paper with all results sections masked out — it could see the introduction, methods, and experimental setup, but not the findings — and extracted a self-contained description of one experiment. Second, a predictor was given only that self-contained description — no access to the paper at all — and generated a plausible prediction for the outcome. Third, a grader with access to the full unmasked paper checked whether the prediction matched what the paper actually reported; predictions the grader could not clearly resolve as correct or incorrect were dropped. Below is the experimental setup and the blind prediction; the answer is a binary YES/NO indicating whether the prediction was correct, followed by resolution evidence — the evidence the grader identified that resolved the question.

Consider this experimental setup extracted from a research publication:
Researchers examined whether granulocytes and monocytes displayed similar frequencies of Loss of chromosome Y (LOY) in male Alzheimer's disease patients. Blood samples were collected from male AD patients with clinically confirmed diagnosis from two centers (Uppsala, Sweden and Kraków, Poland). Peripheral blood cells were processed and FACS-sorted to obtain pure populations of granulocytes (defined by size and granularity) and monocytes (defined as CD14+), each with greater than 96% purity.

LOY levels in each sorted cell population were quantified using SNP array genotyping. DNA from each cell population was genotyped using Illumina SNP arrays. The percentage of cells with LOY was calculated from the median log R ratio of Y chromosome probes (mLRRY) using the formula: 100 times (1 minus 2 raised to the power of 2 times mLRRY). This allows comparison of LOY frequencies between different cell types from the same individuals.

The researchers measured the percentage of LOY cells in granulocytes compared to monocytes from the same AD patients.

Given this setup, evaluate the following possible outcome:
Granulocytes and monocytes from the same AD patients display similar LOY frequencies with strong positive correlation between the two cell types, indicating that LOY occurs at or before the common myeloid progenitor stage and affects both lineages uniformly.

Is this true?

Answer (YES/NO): YES